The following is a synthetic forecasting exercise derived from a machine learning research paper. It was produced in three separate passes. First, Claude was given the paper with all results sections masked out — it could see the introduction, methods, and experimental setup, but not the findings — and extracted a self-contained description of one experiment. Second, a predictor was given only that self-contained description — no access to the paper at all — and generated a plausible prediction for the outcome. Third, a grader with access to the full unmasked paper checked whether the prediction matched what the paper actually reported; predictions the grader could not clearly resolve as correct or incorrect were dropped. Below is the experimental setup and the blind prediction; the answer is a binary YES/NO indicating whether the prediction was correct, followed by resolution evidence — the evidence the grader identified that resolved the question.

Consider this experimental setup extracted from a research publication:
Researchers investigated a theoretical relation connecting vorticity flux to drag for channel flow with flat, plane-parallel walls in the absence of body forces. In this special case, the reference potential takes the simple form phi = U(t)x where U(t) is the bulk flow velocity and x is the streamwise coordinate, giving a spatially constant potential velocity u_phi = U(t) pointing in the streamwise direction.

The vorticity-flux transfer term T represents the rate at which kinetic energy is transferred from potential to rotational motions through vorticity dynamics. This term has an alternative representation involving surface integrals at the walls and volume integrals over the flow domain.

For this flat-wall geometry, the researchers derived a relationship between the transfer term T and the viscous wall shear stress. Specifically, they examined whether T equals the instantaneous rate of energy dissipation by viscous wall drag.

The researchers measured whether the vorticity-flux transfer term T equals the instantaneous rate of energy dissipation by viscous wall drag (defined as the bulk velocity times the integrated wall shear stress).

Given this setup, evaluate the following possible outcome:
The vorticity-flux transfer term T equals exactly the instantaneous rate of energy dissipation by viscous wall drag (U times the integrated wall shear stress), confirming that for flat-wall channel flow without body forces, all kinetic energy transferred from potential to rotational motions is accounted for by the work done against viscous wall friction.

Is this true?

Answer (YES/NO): YES